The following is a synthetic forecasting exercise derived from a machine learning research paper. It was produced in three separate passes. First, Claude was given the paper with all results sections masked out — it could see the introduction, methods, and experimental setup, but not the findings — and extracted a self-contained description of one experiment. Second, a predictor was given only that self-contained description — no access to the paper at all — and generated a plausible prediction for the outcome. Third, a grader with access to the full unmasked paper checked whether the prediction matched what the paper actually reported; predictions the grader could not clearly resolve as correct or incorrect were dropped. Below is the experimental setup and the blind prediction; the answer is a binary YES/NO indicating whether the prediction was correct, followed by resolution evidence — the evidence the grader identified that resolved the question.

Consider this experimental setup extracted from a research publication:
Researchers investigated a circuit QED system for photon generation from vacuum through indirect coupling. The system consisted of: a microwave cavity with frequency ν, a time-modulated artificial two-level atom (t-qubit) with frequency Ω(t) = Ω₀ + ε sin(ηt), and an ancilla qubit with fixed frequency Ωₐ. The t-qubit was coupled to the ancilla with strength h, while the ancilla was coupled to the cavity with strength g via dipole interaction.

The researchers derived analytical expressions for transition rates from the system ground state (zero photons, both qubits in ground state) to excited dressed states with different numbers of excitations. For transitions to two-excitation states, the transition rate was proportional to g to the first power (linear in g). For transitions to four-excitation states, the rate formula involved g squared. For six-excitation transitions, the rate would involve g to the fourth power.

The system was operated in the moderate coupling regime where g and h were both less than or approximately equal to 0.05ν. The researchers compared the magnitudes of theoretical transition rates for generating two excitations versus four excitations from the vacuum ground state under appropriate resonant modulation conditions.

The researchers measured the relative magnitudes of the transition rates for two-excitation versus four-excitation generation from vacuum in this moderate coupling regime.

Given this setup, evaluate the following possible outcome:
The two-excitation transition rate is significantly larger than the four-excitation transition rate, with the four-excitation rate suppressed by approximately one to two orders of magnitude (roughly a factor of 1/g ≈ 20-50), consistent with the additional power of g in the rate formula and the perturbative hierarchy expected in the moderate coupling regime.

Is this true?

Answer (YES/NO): YES